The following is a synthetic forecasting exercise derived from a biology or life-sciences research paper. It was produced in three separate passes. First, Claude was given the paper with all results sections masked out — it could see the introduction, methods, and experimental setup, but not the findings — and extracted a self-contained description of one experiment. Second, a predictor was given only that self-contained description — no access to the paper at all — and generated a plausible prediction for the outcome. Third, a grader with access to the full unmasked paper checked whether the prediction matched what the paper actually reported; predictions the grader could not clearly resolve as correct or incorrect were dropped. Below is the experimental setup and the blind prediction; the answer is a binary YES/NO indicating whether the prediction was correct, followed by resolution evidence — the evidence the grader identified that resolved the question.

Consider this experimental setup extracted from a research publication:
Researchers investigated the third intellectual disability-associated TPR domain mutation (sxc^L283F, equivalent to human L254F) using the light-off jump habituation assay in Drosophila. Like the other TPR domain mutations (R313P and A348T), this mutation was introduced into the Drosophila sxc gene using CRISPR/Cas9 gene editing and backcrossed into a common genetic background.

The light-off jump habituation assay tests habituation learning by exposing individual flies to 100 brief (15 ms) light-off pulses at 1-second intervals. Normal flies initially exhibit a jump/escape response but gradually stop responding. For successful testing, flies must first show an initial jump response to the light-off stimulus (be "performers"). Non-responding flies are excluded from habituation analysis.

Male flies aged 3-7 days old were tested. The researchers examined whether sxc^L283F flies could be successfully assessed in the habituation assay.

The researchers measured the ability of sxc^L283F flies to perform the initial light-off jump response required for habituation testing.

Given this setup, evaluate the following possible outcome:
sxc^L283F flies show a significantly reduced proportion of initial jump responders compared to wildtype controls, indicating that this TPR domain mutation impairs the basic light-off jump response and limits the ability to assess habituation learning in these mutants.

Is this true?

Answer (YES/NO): YES